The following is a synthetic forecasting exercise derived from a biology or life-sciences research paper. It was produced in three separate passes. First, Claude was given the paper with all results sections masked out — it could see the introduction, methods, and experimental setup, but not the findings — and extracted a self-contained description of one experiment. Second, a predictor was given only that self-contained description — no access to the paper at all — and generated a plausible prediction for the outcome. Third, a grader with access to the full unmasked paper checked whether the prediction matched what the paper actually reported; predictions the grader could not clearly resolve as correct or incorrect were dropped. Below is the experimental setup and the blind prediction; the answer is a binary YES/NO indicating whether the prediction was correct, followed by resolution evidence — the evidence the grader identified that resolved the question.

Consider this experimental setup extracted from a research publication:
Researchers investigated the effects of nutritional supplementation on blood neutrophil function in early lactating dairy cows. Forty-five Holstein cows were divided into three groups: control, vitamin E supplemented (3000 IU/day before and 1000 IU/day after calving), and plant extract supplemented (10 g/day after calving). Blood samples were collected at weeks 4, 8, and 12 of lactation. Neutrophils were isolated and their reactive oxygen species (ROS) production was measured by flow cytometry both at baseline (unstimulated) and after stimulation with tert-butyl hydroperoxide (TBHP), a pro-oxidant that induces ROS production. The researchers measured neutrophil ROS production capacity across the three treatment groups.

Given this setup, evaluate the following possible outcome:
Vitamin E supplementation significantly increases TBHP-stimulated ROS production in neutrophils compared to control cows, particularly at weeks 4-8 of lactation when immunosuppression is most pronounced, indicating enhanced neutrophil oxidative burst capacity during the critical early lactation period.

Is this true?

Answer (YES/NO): NO